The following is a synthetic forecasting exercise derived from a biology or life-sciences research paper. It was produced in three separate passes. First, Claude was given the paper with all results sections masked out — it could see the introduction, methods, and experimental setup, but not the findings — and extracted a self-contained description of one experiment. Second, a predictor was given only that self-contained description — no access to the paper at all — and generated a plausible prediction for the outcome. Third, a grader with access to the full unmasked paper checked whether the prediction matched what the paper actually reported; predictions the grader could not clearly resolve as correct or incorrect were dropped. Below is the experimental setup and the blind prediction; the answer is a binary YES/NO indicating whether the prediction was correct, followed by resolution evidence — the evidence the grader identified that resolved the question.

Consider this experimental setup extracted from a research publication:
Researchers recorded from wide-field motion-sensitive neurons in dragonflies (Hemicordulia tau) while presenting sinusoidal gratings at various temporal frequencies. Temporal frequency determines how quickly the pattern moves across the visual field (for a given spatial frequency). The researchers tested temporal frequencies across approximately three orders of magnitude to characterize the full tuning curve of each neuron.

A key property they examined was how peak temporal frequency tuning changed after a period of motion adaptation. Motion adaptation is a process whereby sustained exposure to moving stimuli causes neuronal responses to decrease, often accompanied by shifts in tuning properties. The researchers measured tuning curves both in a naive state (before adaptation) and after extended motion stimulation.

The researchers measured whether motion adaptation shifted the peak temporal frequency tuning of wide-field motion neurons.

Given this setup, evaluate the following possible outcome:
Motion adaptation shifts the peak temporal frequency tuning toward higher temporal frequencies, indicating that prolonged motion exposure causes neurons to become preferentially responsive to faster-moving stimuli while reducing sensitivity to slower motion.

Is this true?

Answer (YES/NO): NO